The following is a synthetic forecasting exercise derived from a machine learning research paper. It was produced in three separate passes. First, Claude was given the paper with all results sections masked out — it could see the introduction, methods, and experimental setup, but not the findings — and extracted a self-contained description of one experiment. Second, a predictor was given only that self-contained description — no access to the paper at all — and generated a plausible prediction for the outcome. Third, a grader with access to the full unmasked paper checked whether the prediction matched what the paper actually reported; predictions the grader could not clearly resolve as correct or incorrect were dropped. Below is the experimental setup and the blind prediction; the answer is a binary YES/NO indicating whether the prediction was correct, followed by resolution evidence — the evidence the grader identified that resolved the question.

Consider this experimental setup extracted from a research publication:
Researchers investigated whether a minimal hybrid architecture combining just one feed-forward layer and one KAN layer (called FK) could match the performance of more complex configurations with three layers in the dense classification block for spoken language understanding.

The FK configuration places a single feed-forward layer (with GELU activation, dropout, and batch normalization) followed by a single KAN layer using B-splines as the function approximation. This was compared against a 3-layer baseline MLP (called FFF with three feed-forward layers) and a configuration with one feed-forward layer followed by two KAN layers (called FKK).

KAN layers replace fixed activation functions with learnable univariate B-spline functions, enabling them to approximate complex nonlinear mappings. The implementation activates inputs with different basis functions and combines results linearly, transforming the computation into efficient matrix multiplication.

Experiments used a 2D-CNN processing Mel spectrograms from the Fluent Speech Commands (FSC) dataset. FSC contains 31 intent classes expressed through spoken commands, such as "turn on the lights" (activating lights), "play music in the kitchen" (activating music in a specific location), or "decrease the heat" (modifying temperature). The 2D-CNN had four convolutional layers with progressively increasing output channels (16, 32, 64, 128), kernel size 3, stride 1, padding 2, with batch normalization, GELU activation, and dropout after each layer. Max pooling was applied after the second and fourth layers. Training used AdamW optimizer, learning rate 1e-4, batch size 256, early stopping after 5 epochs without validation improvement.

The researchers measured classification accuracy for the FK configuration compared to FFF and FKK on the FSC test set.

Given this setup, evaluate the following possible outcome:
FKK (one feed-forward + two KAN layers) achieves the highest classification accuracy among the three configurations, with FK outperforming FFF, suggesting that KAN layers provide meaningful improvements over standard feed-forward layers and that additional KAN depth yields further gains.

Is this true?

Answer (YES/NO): NO